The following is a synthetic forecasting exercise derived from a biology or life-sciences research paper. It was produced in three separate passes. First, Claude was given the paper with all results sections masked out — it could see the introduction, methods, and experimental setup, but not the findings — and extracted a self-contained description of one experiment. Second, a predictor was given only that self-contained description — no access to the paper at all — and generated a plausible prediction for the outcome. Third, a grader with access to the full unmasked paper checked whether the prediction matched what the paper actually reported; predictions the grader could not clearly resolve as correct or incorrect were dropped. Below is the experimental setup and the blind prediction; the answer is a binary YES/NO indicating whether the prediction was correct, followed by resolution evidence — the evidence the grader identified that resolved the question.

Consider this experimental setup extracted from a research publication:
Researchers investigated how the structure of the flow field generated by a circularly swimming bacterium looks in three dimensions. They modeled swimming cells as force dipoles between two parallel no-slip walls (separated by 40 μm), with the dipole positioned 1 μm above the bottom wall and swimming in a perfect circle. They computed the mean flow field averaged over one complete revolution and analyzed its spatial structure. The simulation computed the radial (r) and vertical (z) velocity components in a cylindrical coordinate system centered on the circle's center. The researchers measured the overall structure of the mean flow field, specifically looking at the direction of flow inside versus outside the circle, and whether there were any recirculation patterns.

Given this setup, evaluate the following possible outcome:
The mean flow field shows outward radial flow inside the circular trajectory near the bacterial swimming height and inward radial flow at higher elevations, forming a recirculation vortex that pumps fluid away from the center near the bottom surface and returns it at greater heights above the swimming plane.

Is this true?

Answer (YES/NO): NO